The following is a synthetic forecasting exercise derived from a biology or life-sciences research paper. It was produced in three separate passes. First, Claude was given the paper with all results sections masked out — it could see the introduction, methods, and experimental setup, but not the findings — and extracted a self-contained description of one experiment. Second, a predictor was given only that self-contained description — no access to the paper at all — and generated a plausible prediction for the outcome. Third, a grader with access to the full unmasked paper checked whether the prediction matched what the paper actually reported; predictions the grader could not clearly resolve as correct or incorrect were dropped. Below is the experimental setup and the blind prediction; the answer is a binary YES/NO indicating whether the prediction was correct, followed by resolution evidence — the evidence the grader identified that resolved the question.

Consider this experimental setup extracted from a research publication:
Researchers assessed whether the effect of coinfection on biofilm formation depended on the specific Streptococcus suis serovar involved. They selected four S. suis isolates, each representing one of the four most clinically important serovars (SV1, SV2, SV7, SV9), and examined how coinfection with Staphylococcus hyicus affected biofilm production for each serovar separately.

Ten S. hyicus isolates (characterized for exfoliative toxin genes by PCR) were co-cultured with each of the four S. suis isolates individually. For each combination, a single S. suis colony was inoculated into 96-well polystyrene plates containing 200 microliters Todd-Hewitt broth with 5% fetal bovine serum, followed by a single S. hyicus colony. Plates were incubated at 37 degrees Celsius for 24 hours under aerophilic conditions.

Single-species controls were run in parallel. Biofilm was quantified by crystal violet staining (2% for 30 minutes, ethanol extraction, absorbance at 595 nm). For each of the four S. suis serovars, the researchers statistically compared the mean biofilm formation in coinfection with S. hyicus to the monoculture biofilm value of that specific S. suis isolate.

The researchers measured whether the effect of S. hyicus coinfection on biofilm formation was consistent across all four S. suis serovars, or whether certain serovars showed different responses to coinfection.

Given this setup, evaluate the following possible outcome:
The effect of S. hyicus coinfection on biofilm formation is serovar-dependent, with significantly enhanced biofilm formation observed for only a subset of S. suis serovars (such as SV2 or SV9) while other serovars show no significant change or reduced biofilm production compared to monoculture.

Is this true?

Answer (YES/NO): NO